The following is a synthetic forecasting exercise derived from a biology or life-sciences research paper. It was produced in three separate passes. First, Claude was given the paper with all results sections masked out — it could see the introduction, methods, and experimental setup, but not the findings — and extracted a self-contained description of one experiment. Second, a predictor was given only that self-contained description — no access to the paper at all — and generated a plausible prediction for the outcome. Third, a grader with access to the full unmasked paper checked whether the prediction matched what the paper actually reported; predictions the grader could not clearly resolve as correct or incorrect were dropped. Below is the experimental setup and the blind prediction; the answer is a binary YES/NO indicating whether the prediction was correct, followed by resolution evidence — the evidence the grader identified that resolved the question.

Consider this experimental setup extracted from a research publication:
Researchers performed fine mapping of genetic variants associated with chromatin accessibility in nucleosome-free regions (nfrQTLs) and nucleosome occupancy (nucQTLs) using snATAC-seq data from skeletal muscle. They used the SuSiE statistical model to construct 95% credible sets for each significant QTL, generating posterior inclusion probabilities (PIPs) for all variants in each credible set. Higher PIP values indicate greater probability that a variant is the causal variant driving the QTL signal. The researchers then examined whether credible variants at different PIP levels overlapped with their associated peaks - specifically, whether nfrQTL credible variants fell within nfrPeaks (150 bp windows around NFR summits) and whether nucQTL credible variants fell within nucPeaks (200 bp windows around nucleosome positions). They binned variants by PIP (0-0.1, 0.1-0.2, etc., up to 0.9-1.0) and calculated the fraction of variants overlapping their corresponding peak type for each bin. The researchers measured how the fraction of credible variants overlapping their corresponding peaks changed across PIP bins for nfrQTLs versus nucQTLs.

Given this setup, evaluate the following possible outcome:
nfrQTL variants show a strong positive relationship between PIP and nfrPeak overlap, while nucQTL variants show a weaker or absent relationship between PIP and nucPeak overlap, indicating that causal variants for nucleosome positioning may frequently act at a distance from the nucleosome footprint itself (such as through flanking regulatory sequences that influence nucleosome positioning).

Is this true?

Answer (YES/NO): YES